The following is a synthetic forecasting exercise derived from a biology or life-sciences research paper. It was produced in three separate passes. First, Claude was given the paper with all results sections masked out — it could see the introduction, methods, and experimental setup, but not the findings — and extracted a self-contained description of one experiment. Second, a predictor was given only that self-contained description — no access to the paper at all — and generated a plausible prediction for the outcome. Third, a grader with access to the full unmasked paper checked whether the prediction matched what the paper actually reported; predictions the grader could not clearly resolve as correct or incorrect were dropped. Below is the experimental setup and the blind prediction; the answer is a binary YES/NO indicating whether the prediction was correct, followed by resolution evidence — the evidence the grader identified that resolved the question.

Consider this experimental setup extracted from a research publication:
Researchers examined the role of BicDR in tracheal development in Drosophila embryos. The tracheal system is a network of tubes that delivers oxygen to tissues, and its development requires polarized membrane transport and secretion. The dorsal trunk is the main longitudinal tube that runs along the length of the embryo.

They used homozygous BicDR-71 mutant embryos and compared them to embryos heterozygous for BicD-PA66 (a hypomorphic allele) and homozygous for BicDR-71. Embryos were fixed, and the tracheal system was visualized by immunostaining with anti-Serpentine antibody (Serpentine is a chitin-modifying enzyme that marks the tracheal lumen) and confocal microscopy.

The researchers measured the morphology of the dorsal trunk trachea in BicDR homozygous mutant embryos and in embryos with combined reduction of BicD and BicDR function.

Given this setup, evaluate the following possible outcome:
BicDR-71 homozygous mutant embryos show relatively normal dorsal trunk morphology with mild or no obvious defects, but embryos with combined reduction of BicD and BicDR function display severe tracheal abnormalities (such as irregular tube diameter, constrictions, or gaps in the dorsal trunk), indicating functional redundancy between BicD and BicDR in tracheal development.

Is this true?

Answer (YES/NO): YES